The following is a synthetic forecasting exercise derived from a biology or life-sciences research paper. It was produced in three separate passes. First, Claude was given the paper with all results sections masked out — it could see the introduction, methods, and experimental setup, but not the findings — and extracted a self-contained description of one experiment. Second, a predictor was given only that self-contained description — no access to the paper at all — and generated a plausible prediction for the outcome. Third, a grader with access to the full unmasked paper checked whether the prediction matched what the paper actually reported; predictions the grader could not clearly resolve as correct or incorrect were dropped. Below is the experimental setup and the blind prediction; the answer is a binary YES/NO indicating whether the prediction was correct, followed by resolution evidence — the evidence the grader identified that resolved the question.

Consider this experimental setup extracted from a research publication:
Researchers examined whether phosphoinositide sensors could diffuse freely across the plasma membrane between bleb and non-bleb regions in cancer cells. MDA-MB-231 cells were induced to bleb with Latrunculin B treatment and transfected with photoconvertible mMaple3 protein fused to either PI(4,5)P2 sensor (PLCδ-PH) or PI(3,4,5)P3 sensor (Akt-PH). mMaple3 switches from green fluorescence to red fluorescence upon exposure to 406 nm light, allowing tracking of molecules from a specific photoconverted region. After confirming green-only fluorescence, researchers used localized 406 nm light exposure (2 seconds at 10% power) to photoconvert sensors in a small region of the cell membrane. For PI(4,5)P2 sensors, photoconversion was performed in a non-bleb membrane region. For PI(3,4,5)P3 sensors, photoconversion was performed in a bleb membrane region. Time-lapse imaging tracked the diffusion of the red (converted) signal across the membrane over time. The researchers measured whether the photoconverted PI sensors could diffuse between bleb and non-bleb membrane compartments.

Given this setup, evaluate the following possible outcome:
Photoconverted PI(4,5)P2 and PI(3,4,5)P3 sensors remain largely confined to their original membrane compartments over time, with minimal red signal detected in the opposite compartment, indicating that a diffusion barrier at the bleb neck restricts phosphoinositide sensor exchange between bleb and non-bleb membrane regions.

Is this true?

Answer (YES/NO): YES